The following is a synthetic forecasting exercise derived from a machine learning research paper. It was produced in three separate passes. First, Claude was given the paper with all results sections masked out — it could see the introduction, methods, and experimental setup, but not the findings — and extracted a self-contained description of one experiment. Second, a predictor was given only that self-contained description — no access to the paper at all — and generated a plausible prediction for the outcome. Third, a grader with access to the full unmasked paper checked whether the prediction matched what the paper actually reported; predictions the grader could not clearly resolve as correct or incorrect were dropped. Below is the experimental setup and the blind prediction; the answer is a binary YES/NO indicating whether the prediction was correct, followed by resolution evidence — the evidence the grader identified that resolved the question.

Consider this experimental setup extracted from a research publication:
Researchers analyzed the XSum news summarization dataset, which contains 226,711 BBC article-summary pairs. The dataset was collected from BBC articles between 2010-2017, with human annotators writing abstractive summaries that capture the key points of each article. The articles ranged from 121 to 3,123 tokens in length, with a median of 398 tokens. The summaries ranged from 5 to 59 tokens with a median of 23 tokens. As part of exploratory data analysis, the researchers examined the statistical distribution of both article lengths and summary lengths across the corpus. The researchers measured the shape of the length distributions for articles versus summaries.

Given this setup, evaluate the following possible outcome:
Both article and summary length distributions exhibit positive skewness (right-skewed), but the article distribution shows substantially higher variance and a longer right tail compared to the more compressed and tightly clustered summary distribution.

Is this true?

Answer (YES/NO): NO